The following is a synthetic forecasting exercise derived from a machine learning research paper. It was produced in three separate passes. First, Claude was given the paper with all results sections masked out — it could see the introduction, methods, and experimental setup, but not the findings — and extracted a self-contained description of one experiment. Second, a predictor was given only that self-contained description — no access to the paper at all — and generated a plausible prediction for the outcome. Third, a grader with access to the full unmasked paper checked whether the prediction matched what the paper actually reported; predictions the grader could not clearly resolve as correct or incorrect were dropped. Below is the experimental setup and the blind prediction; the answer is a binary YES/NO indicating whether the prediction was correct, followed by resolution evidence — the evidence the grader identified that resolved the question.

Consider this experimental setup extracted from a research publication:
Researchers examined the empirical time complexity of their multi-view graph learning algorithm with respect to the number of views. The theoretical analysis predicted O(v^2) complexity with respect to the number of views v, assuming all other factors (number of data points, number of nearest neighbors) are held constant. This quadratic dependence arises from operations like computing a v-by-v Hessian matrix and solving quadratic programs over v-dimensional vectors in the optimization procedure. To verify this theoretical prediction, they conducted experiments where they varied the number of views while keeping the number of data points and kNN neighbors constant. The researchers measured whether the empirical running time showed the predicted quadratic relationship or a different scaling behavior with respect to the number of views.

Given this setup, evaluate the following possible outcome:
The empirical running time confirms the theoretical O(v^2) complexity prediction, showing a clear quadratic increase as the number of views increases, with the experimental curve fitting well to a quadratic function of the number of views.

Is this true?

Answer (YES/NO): YES